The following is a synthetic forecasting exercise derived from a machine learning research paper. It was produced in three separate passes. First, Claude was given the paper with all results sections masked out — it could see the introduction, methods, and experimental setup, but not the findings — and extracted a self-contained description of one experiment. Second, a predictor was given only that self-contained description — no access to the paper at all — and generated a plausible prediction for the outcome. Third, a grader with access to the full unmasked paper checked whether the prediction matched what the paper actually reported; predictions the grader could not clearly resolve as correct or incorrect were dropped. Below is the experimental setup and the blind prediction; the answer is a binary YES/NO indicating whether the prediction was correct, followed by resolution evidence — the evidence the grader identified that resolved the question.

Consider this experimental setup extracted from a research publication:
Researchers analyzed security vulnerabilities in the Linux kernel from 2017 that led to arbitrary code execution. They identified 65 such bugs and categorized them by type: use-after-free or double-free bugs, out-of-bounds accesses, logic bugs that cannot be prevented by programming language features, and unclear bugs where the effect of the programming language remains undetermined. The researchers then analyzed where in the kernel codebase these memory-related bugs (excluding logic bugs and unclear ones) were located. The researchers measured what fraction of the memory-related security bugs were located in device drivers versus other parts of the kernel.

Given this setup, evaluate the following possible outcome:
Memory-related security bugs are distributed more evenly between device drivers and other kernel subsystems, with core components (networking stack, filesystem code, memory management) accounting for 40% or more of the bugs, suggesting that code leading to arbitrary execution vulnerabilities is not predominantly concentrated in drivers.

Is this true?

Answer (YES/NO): NO